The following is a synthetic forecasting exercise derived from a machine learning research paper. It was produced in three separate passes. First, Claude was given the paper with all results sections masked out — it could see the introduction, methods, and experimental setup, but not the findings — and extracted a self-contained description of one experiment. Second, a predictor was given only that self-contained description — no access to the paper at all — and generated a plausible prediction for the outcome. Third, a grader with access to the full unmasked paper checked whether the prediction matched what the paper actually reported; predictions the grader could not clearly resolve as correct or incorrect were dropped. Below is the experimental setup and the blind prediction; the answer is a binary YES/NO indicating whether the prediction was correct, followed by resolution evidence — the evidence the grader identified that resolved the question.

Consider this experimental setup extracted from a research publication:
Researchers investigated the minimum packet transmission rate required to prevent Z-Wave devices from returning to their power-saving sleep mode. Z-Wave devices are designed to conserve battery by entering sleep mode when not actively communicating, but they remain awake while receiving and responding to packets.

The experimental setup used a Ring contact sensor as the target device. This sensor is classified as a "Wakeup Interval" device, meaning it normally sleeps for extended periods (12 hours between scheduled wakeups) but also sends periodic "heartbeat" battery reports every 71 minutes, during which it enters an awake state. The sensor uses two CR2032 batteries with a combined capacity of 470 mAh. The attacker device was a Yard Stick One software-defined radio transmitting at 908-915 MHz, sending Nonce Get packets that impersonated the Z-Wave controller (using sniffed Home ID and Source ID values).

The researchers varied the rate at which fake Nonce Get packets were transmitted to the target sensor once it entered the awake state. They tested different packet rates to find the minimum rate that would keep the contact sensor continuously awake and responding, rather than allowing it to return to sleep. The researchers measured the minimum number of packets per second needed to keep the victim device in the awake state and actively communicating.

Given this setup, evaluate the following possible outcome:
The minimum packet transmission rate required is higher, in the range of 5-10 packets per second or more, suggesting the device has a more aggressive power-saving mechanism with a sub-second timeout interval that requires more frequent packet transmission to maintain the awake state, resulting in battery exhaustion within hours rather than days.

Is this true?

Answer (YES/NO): NO